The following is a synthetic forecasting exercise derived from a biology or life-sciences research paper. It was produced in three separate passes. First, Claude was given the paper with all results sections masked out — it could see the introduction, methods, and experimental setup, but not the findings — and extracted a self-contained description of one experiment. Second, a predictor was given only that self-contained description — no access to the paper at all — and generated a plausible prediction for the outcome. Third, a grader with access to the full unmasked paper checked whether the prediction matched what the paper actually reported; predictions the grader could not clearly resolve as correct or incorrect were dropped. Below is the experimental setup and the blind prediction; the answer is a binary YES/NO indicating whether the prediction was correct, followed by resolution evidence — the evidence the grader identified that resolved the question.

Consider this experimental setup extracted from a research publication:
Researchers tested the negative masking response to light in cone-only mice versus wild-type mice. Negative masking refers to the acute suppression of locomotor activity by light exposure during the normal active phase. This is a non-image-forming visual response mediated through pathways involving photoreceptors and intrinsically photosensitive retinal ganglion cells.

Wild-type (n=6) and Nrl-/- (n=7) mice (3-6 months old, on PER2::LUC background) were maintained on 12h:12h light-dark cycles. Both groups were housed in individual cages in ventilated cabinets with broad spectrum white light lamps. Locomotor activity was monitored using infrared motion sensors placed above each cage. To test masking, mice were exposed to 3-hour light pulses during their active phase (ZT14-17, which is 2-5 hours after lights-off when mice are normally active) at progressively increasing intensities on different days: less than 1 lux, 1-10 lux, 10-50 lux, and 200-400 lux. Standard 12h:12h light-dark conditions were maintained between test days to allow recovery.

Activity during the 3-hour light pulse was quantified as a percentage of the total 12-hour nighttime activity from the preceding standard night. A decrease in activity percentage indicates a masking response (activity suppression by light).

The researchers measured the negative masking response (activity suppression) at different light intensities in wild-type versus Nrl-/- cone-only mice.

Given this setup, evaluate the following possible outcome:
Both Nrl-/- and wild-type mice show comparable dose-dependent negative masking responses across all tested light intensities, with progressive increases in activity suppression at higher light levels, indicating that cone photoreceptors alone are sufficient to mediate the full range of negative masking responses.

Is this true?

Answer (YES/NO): NO